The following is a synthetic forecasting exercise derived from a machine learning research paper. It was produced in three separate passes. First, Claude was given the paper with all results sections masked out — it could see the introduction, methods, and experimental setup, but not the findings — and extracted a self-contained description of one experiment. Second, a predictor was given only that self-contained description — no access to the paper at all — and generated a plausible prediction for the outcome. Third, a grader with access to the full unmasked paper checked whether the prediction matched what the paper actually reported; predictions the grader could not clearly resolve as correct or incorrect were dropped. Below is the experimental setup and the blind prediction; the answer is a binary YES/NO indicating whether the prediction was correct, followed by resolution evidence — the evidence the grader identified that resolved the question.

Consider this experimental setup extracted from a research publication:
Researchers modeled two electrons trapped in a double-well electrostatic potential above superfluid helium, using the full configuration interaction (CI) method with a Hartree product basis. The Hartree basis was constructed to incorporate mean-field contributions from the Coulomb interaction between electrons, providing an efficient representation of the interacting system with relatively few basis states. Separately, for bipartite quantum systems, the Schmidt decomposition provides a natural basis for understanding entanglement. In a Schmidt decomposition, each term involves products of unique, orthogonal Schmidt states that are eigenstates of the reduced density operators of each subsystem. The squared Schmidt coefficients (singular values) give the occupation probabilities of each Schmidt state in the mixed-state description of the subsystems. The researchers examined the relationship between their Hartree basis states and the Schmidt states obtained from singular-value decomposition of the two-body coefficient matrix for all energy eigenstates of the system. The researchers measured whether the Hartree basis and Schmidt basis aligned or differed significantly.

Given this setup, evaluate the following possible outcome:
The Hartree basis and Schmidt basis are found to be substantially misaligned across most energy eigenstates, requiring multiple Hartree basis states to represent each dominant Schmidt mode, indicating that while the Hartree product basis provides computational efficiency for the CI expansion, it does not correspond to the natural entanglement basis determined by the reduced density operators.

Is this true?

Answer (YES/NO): NO